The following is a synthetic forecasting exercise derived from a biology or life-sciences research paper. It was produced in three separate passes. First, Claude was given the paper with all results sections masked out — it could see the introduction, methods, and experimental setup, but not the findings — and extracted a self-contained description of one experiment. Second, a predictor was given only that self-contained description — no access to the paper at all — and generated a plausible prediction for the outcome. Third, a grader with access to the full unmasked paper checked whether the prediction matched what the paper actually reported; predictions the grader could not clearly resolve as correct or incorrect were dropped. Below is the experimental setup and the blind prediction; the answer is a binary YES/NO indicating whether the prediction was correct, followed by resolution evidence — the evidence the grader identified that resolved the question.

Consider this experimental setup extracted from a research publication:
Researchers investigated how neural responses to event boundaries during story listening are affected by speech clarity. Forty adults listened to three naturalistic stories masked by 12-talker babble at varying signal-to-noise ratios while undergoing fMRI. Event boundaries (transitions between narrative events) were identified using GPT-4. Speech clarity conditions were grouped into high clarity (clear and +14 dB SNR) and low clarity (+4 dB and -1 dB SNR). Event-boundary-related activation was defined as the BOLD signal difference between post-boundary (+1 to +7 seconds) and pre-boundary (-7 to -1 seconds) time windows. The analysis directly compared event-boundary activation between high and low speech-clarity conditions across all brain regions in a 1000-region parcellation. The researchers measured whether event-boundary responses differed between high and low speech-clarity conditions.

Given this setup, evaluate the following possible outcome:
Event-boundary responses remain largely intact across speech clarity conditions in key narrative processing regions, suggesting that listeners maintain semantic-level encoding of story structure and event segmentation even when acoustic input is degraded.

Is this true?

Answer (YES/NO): YES